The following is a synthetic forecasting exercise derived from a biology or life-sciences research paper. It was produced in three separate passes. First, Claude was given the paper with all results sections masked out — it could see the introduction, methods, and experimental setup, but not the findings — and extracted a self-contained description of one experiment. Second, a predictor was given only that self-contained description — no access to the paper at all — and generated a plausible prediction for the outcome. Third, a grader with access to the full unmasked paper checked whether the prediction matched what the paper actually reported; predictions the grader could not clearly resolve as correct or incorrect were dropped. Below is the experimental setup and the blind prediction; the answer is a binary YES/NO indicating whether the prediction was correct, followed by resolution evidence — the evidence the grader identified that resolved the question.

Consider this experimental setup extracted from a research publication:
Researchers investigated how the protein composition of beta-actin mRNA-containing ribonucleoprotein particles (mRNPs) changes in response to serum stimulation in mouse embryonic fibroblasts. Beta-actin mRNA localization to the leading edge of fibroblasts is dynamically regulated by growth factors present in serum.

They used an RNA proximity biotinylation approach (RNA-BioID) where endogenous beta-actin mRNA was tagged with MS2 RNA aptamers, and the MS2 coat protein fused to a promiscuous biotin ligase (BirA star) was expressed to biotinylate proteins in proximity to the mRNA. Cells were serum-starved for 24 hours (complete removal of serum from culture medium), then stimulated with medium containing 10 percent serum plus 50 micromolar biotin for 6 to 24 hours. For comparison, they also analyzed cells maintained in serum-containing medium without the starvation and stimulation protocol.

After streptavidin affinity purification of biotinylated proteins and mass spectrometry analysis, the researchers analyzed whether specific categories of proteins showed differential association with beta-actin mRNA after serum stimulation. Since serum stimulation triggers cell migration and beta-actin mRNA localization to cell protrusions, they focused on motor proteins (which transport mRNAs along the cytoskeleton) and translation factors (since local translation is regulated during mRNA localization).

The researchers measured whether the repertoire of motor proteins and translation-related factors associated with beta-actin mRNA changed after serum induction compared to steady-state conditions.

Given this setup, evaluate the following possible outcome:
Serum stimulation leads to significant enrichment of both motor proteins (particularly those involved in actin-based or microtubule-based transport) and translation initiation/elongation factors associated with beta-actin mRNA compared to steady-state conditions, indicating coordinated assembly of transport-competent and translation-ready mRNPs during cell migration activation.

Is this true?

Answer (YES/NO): NO